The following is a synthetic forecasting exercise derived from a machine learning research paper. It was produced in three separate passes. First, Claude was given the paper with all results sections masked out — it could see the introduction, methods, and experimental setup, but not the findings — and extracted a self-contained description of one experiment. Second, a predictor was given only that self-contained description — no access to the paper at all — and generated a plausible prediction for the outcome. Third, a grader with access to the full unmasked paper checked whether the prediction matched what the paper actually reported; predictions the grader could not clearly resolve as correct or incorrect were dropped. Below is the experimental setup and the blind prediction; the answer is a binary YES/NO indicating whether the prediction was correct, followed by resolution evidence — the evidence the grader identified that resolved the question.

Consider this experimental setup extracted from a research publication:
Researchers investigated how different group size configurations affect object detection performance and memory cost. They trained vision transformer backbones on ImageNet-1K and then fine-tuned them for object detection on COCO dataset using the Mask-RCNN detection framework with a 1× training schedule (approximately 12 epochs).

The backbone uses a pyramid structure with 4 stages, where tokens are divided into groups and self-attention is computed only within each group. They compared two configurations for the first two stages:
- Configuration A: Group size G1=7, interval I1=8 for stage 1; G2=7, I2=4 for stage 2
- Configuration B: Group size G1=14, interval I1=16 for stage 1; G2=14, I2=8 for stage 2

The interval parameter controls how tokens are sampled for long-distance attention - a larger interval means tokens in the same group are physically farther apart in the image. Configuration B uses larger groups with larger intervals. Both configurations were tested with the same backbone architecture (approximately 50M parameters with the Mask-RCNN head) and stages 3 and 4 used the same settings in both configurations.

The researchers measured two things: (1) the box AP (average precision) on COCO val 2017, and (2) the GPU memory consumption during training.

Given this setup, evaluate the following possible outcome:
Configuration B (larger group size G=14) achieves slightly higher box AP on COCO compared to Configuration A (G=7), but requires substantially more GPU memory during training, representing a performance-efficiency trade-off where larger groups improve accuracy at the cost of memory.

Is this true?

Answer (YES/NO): NO